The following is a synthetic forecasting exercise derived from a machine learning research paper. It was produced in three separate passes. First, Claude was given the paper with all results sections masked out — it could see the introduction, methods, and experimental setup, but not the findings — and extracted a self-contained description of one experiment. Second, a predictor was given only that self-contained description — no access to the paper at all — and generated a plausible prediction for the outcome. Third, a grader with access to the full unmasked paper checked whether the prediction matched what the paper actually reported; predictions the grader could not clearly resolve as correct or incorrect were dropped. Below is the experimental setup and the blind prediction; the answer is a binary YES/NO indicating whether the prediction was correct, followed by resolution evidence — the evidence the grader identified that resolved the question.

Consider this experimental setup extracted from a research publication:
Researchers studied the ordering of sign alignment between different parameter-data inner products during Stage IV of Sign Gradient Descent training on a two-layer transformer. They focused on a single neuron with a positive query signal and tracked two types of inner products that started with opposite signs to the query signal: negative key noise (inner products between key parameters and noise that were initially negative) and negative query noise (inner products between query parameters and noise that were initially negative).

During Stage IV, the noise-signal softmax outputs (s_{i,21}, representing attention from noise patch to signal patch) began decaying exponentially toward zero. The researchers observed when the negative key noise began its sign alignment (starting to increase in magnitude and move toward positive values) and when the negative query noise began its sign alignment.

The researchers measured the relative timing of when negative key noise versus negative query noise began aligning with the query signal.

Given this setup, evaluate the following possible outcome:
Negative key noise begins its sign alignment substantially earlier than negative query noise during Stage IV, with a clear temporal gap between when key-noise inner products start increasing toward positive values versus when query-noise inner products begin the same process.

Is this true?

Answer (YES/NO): YES